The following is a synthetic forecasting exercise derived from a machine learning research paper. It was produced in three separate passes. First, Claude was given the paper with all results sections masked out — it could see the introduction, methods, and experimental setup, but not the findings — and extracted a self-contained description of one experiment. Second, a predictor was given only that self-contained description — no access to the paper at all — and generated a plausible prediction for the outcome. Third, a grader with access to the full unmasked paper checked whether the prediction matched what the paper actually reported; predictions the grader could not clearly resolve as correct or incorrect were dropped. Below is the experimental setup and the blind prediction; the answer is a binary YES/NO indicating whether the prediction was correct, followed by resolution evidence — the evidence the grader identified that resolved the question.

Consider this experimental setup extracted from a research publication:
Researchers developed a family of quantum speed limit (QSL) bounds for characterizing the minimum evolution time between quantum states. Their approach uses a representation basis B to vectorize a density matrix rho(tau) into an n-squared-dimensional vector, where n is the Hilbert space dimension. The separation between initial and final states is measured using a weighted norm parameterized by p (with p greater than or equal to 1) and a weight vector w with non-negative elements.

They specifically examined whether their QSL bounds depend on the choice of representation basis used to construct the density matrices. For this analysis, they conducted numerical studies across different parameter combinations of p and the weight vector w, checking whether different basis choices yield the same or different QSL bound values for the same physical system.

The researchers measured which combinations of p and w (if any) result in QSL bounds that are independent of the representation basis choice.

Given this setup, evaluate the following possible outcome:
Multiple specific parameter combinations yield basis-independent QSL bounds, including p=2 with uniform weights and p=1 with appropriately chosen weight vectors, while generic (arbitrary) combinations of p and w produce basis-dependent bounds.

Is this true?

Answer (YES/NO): NO